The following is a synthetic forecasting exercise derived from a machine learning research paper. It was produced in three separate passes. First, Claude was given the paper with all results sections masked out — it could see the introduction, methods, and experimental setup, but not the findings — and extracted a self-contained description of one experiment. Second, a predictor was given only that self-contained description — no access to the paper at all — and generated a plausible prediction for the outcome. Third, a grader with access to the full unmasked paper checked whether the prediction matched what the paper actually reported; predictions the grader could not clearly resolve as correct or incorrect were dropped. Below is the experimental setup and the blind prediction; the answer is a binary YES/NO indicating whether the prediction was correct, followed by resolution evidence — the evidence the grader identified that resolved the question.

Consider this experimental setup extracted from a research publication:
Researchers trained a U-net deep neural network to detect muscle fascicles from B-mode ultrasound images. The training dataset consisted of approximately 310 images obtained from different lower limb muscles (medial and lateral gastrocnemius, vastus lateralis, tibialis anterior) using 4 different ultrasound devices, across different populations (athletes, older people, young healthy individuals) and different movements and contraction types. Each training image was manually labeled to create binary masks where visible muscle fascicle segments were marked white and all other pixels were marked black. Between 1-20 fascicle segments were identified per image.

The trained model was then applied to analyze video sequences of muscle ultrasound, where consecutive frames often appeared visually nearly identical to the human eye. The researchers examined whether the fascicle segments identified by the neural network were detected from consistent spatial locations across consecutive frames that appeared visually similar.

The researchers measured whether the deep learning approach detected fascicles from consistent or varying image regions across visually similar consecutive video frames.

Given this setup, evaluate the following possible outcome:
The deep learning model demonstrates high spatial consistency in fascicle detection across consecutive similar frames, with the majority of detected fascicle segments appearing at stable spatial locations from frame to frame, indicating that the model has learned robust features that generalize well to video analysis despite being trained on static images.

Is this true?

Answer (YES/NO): NO